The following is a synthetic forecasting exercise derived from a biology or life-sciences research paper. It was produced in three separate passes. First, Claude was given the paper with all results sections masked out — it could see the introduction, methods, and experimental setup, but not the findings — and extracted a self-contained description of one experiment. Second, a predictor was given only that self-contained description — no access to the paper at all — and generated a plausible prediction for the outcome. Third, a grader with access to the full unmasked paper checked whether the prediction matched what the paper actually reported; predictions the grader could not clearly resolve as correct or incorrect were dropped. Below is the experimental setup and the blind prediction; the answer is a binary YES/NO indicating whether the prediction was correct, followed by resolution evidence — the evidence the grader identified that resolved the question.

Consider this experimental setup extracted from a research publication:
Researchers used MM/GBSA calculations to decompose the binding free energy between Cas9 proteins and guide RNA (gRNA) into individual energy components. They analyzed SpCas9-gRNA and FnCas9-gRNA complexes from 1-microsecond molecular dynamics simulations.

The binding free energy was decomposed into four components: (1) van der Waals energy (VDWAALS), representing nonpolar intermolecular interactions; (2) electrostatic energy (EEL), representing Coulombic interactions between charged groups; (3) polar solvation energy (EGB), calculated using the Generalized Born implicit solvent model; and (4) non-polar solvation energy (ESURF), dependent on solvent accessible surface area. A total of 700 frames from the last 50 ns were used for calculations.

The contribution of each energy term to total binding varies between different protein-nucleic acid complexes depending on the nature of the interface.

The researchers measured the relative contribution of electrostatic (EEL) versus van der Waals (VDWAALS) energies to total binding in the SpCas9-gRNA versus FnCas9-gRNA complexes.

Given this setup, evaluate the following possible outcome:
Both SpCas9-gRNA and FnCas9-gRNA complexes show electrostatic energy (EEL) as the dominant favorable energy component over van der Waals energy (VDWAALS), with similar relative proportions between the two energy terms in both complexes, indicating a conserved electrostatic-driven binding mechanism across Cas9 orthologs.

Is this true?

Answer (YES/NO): NO